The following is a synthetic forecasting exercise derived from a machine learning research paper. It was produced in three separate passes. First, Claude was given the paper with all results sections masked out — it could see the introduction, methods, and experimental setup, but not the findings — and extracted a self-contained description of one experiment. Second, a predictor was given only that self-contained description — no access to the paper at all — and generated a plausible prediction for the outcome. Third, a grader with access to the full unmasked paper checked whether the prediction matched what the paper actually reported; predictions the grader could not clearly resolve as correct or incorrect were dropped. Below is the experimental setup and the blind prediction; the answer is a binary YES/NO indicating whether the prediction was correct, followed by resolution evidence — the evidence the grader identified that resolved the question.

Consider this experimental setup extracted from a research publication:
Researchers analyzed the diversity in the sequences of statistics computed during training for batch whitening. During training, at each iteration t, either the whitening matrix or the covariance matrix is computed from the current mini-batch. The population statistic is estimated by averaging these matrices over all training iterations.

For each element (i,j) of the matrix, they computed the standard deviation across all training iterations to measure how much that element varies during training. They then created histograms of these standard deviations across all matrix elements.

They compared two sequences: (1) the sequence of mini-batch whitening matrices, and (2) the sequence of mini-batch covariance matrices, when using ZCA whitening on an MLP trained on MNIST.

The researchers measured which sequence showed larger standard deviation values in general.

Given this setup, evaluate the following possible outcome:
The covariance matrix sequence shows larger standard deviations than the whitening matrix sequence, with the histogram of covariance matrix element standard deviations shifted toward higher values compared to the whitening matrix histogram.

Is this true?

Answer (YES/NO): NO